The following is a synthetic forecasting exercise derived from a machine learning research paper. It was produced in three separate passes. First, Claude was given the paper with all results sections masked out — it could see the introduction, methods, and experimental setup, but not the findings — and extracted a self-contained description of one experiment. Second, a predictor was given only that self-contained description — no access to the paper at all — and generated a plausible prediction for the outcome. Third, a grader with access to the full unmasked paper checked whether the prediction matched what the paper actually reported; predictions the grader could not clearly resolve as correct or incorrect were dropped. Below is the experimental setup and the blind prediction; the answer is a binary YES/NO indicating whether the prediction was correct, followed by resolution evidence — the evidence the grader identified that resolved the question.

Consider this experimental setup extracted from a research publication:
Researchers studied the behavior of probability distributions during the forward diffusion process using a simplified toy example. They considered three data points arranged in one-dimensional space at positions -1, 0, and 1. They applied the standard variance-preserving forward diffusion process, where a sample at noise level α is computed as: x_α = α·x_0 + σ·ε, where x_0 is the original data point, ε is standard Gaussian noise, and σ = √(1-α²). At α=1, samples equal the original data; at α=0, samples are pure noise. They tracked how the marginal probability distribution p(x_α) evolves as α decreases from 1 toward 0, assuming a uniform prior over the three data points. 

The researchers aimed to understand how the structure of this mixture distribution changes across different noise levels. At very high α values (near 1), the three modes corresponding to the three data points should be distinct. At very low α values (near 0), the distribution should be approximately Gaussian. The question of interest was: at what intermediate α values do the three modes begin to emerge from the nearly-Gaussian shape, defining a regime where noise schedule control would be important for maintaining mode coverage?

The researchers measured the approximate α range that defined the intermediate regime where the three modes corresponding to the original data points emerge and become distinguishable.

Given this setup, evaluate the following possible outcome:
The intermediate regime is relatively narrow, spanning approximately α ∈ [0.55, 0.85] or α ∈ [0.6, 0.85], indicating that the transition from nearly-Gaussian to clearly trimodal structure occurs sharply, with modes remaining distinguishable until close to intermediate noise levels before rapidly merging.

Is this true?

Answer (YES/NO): NO